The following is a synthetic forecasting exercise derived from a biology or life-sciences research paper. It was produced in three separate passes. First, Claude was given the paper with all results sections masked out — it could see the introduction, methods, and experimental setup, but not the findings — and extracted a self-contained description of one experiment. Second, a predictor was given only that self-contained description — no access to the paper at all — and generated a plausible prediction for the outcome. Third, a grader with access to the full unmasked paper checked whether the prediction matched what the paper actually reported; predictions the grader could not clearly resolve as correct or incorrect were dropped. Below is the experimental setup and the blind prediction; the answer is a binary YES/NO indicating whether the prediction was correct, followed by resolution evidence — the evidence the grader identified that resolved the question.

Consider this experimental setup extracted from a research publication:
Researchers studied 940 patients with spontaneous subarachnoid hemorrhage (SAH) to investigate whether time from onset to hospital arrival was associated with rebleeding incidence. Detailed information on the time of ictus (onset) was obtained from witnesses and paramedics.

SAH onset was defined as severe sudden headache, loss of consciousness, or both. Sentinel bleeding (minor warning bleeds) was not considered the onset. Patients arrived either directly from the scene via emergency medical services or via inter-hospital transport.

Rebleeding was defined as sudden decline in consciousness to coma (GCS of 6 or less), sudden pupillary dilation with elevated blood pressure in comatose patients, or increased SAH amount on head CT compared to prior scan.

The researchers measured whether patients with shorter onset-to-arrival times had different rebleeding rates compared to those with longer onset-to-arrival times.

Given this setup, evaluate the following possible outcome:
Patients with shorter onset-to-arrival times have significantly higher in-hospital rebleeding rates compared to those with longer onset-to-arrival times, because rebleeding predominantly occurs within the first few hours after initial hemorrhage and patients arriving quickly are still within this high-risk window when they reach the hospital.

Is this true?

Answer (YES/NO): YES